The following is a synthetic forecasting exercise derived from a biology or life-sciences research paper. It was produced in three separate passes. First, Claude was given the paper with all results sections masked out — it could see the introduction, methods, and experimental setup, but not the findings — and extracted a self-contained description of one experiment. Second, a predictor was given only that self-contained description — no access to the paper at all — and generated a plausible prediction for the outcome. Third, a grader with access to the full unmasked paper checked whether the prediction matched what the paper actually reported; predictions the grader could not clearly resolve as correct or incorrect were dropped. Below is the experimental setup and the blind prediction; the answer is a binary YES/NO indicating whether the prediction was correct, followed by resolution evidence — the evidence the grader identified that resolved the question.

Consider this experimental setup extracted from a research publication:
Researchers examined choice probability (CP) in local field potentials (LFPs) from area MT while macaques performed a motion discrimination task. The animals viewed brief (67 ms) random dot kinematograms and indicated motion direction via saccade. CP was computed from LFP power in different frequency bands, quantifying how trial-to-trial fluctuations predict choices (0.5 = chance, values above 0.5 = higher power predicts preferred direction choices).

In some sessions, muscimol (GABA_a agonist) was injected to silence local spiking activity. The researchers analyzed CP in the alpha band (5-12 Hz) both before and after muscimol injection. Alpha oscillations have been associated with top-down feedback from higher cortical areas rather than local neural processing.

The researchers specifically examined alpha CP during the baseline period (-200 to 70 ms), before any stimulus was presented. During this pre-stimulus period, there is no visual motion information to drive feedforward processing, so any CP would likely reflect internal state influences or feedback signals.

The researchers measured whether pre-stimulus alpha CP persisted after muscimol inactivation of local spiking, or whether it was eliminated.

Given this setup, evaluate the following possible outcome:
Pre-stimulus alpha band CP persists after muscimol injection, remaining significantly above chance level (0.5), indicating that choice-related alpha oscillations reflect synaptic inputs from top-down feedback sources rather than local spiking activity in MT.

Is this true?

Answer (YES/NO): YES